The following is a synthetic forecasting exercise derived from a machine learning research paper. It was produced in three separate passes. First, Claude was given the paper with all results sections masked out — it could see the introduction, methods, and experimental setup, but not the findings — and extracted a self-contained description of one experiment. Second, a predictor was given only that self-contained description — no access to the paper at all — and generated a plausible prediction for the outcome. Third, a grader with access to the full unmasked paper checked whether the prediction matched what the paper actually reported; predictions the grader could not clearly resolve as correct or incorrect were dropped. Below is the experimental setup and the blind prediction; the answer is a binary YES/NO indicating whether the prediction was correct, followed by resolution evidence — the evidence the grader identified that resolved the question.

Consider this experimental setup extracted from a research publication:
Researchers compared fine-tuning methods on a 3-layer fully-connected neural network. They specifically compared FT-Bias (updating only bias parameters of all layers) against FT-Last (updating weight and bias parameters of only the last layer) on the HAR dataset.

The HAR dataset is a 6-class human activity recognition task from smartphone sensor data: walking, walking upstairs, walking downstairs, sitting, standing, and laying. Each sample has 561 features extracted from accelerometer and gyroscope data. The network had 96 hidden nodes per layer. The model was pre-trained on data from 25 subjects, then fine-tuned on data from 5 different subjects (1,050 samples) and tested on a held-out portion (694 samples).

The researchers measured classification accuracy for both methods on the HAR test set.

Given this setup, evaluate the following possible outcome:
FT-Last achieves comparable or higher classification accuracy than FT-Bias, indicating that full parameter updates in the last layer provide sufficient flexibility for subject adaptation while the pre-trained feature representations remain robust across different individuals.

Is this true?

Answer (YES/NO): YES